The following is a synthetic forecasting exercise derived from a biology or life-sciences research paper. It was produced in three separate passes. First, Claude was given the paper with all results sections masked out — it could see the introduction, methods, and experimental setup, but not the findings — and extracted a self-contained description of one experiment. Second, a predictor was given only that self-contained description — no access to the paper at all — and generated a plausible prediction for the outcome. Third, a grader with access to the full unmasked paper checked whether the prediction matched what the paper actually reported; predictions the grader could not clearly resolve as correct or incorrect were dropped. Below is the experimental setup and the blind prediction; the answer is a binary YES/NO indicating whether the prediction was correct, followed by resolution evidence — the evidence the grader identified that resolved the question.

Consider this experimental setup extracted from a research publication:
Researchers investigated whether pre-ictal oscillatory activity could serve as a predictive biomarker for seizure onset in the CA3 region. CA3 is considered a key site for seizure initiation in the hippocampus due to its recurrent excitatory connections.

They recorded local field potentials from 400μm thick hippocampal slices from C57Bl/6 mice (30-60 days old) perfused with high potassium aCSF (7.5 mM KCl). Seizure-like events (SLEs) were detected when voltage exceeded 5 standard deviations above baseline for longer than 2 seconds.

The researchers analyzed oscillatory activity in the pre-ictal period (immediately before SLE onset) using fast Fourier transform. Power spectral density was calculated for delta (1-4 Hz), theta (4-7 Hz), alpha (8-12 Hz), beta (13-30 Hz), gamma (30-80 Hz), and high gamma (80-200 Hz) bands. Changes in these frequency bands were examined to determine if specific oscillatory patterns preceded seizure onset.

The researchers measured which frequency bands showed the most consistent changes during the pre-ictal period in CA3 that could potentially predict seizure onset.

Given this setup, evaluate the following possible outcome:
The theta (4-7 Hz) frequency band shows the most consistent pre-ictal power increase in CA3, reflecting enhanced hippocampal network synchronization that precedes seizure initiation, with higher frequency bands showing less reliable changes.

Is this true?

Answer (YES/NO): NO